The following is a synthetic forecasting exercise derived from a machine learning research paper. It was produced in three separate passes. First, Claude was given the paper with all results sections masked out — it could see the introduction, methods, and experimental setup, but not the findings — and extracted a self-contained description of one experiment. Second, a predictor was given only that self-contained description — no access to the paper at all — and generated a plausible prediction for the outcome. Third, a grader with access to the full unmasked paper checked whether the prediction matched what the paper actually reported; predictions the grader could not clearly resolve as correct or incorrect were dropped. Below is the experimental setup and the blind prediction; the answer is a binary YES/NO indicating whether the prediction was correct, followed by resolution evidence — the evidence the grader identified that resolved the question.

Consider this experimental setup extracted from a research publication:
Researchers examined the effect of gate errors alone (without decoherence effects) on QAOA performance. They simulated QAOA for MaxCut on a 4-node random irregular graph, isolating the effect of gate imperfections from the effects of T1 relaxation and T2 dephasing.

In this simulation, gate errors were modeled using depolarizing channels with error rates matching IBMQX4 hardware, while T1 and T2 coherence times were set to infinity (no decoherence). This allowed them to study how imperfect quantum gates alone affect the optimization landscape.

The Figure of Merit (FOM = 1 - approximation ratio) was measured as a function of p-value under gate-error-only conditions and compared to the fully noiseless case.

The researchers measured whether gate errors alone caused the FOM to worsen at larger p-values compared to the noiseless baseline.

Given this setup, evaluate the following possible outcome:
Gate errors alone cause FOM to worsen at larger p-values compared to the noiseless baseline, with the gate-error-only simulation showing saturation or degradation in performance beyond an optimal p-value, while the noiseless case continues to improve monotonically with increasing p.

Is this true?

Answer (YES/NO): YES